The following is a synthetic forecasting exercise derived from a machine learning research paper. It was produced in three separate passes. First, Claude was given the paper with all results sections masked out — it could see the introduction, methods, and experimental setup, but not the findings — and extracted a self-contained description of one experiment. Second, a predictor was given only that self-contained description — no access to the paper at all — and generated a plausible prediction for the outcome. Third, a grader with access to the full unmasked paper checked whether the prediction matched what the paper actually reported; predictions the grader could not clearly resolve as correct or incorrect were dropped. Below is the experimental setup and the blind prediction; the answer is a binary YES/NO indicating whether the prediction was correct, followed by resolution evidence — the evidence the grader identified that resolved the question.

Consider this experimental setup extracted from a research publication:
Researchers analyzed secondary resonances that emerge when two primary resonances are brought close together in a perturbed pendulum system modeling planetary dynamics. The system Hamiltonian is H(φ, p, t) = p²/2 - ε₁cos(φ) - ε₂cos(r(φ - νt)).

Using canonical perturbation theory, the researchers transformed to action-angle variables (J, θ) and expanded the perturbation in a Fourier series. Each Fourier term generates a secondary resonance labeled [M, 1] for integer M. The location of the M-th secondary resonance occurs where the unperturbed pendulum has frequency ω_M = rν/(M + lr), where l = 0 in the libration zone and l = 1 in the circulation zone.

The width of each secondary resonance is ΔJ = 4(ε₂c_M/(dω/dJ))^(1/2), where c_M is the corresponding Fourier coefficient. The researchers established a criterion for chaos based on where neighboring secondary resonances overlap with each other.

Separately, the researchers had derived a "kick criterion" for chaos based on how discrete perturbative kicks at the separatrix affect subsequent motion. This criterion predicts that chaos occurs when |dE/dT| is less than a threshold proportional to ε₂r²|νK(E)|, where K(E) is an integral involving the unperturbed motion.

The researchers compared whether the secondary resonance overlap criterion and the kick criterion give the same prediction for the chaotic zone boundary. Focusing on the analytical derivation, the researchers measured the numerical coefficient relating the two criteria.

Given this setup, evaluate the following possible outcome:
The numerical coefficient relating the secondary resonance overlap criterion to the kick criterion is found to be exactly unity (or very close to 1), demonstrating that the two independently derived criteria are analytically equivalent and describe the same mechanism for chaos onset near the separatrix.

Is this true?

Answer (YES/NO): NO